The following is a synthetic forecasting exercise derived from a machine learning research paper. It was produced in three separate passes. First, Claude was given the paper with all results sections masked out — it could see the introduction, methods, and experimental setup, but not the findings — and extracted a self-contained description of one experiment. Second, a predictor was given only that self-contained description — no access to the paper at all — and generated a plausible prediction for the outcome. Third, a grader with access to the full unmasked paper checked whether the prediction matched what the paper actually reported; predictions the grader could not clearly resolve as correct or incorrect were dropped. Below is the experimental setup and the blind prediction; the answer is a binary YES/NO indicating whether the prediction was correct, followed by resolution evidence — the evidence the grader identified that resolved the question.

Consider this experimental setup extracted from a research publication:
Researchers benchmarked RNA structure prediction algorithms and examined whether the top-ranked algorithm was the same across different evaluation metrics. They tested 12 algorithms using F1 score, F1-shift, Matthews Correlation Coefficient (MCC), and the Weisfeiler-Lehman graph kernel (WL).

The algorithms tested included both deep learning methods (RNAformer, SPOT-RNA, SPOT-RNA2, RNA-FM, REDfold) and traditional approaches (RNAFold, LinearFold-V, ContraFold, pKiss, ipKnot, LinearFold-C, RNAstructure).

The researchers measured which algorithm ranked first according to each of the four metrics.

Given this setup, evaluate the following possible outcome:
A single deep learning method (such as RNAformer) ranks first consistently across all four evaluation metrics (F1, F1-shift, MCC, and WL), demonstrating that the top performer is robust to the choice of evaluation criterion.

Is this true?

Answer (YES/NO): YES